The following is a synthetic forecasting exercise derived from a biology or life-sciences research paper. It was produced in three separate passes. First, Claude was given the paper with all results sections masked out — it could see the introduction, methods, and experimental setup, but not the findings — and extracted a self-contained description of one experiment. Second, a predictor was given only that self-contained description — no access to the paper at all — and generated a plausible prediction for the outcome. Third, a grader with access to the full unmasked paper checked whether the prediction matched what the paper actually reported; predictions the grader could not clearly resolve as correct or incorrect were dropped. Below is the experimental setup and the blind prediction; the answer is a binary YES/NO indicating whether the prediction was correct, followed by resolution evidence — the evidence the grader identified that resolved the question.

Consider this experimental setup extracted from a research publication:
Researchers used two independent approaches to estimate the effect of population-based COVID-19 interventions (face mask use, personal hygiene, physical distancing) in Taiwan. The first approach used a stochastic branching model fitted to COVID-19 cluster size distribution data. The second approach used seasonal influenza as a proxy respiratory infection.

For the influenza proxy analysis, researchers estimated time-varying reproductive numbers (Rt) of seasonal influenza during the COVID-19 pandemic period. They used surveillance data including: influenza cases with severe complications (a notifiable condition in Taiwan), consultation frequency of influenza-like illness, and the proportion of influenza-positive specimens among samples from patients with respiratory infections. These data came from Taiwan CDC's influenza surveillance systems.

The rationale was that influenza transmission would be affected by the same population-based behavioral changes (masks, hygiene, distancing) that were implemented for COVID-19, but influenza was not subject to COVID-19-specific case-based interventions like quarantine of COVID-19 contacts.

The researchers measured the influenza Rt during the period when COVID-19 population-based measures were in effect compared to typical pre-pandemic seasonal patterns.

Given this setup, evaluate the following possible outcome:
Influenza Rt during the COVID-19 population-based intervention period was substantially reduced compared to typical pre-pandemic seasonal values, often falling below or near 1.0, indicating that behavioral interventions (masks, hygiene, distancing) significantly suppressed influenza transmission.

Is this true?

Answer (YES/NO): YES